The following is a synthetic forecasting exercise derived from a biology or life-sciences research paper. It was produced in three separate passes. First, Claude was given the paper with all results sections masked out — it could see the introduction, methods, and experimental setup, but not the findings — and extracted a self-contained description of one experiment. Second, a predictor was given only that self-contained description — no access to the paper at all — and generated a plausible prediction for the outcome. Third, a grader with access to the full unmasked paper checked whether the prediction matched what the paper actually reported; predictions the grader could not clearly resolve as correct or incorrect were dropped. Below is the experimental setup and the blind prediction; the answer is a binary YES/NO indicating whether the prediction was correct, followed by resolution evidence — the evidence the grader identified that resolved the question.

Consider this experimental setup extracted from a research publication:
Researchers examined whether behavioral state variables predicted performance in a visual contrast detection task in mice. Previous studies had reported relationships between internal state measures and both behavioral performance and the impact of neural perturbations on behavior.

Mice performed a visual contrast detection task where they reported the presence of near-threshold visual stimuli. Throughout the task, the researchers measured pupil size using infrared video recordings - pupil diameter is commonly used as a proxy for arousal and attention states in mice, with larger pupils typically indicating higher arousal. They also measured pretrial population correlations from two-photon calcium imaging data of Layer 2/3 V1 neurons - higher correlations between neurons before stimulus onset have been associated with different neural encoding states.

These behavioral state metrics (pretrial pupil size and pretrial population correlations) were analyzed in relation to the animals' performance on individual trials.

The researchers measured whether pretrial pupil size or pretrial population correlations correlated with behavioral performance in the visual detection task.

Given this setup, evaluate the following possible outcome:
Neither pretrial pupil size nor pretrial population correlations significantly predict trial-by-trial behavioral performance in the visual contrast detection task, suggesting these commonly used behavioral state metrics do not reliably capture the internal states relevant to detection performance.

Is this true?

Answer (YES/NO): YES